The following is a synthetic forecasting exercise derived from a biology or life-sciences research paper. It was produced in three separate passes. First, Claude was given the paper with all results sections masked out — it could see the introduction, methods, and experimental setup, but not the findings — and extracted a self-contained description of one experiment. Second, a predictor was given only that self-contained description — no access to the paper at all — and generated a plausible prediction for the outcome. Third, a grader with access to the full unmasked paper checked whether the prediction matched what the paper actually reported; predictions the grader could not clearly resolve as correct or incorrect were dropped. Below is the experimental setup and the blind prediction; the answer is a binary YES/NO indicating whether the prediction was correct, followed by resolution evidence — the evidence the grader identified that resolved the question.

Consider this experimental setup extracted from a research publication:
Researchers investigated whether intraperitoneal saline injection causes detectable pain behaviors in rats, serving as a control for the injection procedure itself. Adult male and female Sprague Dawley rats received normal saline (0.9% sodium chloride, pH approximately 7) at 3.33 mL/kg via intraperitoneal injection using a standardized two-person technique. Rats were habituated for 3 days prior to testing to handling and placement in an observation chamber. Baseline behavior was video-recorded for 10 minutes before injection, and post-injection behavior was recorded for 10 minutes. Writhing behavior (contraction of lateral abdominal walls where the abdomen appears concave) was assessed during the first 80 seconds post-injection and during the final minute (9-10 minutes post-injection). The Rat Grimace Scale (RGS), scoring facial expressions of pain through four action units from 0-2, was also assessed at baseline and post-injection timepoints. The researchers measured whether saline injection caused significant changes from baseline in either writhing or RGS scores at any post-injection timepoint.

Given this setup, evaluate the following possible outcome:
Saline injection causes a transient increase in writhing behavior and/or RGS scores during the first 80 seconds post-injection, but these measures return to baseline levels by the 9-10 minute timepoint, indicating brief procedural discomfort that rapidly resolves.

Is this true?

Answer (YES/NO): NO